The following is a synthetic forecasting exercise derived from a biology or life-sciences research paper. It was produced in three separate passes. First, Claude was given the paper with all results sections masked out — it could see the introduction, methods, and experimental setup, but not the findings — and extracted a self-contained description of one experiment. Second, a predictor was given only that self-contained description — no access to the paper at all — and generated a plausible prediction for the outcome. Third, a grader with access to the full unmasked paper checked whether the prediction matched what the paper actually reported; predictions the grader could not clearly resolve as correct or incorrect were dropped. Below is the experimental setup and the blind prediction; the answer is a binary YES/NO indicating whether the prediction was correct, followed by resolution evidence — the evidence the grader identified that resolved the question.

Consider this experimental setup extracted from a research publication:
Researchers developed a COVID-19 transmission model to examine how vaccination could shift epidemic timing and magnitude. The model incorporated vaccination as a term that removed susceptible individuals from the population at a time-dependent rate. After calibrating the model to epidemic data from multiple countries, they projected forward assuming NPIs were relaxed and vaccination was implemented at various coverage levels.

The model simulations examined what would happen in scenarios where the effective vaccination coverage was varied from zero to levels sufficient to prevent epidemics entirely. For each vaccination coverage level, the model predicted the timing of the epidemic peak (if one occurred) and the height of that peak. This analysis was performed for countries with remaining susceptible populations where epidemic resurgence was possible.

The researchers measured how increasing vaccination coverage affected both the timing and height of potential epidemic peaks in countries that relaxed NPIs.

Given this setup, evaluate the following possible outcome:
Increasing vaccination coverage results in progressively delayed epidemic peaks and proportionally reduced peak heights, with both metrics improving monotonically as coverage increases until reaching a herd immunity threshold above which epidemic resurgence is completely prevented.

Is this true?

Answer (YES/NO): NO